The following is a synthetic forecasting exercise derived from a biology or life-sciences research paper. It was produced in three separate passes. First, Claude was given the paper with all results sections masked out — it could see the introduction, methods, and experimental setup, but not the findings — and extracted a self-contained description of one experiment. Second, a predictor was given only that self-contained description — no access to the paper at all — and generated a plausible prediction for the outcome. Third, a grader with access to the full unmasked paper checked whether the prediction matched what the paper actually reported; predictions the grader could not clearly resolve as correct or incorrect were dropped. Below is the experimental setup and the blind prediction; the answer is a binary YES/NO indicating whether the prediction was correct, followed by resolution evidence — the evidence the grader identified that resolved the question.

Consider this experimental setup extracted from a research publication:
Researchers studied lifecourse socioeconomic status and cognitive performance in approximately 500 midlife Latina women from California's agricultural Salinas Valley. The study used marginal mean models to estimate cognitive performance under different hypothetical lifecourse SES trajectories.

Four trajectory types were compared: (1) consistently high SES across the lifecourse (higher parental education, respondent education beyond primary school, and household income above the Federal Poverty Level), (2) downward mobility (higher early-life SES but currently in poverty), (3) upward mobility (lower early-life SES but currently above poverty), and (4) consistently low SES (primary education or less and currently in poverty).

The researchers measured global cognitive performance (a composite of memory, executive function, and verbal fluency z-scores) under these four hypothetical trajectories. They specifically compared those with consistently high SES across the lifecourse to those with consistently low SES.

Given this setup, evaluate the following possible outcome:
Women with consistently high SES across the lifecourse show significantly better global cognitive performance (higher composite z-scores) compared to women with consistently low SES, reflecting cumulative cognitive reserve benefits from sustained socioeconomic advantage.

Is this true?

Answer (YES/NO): NO